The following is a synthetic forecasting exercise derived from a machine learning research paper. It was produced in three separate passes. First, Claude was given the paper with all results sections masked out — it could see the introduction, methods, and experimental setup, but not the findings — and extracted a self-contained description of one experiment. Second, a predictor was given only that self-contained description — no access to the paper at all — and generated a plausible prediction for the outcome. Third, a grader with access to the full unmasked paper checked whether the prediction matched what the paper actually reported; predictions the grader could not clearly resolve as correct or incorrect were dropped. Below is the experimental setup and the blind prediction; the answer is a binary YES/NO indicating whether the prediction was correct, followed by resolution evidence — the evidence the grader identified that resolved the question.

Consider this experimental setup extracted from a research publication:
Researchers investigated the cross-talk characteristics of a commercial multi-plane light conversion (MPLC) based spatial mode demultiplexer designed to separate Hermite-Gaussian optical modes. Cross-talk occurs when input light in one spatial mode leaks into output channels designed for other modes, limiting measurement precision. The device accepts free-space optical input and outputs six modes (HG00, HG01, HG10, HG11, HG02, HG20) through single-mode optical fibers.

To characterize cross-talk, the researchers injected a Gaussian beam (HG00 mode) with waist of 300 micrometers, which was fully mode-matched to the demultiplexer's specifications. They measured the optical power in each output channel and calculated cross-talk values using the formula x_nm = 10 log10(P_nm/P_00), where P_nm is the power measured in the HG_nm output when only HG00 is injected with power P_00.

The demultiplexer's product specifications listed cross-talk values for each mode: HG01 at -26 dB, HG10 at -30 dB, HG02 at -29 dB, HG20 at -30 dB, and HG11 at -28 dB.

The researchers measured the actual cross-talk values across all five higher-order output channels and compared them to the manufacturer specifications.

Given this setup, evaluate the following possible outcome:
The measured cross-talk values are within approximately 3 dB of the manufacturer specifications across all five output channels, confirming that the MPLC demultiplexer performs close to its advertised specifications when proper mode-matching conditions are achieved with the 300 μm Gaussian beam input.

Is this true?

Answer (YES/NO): YES